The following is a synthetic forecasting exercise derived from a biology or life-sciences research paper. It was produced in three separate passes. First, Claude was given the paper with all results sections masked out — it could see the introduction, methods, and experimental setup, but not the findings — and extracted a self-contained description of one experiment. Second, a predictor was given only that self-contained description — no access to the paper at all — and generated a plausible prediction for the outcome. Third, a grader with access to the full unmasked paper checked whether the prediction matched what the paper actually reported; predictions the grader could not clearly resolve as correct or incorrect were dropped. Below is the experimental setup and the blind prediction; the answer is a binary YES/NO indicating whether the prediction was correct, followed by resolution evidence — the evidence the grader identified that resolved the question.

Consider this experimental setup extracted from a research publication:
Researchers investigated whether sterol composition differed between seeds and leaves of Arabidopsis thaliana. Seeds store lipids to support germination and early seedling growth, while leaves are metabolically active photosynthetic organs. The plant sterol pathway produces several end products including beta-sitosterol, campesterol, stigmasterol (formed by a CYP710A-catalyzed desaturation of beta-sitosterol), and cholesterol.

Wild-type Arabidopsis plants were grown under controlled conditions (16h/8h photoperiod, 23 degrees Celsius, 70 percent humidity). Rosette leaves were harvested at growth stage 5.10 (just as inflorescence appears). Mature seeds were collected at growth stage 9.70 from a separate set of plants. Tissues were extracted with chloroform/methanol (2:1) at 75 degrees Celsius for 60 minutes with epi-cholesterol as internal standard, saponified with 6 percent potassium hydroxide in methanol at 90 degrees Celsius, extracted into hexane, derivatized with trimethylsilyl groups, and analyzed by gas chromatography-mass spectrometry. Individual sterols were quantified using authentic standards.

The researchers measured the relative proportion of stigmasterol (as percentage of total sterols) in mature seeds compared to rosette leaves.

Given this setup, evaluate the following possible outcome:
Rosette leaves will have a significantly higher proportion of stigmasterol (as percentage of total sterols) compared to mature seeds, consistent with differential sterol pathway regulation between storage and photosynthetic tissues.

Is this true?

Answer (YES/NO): NO